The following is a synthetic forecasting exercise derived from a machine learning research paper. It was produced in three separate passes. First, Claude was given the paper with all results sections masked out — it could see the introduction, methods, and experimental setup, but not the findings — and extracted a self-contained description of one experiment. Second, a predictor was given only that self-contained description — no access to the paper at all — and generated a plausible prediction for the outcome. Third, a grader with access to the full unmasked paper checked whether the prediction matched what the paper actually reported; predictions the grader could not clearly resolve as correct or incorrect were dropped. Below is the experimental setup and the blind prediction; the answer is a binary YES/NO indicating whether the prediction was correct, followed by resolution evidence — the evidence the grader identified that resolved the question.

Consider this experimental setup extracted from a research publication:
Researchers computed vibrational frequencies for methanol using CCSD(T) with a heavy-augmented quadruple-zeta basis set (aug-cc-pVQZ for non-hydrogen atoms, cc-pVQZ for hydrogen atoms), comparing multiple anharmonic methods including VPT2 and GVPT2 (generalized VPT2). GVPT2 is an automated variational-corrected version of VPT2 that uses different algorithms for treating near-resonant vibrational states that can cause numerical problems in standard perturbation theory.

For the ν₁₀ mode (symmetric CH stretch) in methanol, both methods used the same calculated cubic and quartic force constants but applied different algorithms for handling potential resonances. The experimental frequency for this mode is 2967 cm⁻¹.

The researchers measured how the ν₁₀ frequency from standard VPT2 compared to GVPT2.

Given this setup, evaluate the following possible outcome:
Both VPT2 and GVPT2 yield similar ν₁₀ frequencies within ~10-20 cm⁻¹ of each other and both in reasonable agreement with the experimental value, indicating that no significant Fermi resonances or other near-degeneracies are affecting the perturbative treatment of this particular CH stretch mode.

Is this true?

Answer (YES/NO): NO